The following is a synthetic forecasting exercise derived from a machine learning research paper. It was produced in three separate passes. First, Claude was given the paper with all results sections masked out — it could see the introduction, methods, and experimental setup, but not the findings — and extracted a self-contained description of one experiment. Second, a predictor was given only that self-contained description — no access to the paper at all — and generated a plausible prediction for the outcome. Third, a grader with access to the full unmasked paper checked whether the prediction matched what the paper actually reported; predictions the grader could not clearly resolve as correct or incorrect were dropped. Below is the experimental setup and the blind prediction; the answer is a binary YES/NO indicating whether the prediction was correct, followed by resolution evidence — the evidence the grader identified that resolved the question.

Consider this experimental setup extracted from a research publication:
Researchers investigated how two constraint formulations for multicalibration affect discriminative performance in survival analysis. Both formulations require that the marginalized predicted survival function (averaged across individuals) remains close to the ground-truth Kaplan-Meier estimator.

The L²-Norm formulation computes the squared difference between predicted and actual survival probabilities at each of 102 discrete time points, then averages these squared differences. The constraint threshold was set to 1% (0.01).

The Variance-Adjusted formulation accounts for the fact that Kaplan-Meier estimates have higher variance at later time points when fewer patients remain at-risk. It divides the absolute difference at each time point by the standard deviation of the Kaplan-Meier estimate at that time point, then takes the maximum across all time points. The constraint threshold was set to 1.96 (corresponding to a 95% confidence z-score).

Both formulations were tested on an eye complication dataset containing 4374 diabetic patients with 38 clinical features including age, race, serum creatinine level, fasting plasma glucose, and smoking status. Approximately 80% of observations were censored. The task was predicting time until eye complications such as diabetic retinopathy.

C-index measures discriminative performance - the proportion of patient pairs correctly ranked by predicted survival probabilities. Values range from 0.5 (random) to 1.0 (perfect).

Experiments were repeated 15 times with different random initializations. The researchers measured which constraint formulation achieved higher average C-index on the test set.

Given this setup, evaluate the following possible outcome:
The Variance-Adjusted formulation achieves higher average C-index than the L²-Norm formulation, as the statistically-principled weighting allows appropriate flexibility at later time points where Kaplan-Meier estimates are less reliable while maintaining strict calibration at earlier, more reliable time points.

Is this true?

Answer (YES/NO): NO